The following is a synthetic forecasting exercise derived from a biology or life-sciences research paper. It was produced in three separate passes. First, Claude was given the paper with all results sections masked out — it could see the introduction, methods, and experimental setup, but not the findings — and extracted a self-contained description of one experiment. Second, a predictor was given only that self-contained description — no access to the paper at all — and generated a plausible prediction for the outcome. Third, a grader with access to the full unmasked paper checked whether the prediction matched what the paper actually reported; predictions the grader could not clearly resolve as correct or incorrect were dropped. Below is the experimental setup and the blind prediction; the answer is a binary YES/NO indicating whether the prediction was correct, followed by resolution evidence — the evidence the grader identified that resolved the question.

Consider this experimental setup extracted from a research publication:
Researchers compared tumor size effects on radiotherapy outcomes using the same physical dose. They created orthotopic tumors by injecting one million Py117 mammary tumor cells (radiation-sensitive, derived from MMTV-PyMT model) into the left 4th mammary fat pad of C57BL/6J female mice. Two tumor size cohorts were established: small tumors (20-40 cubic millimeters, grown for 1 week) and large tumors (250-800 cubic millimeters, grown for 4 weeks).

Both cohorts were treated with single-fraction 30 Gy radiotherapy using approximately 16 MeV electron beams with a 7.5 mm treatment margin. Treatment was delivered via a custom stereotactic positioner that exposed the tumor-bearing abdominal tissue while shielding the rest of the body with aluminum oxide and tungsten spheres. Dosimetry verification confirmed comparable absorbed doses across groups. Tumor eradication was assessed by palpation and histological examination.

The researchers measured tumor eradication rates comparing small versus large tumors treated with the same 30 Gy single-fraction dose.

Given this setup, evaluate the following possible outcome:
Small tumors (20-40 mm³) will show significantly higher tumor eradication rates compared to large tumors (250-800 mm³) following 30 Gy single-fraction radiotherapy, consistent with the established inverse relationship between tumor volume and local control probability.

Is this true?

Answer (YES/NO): YES